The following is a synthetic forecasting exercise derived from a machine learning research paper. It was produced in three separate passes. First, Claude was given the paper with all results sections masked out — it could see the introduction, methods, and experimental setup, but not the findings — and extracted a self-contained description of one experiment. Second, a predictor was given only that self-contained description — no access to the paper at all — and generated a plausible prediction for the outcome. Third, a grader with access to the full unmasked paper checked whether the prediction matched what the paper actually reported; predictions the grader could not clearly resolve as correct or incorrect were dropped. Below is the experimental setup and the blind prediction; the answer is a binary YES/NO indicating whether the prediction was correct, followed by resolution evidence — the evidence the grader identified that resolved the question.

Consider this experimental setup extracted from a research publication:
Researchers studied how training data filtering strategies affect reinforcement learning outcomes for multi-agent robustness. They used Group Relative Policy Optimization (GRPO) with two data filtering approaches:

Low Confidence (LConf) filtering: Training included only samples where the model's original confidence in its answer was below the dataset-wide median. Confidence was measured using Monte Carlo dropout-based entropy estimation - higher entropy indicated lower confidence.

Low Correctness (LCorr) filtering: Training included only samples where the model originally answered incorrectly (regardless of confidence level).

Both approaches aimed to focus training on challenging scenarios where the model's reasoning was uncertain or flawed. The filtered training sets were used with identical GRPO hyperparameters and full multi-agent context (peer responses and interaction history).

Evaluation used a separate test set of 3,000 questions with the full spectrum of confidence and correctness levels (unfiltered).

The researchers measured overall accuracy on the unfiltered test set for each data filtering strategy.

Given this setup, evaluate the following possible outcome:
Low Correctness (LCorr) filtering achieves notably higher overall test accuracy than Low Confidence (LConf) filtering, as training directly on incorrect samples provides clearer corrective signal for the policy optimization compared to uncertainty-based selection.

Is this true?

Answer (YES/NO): NO